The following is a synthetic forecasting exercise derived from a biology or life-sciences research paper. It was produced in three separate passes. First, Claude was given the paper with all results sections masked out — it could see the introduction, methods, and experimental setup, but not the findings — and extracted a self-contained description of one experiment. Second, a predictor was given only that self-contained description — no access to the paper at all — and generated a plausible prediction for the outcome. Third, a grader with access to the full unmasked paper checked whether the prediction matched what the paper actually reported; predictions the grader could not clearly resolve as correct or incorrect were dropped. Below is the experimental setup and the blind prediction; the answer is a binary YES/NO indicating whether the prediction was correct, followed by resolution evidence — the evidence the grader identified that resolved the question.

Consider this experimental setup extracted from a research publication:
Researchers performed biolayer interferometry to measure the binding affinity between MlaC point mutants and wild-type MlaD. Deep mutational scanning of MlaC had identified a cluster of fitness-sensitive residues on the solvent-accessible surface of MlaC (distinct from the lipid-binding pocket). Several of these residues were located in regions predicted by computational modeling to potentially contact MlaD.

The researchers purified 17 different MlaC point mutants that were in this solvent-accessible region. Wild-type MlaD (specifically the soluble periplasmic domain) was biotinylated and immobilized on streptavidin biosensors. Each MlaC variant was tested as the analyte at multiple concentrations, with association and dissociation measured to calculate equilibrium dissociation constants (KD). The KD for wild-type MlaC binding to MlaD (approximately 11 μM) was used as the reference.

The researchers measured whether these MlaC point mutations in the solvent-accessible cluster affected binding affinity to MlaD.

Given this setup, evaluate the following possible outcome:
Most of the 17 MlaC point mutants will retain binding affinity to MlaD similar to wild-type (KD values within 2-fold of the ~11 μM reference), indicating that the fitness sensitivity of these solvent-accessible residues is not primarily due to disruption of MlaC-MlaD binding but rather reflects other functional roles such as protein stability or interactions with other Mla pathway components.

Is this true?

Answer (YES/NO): NO